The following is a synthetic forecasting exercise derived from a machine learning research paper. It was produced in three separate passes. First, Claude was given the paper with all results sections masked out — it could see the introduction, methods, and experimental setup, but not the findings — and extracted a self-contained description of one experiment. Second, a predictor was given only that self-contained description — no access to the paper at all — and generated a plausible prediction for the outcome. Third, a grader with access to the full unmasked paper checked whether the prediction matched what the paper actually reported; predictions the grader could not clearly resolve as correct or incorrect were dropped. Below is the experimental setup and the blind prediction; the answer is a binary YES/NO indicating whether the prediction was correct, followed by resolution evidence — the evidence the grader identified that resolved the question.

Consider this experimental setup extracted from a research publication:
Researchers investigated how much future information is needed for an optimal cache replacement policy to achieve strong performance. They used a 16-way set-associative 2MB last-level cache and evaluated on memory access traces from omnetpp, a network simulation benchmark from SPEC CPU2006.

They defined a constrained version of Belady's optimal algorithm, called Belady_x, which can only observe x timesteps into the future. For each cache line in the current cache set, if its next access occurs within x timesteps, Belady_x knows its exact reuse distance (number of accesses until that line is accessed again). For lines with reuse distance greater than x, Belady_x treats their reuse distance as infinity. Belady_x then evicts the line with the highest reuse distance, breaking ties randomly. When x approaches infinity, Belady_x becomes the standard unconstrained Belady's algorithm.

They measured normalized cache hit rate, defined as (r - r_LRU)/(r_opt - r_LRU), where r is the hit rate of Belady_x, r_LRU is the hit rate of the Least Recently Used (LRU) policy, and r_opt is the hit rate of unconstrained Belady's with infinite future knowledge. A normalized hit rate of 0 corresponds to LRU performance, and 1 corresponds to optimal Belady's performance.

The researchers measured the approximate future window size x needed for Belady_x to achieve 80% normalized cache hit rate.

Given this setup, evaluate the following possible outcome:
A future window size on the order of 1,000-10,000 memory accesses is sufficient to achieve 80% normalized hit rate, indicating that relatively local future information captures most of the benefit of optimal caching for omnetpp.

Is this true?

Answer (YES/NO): YES